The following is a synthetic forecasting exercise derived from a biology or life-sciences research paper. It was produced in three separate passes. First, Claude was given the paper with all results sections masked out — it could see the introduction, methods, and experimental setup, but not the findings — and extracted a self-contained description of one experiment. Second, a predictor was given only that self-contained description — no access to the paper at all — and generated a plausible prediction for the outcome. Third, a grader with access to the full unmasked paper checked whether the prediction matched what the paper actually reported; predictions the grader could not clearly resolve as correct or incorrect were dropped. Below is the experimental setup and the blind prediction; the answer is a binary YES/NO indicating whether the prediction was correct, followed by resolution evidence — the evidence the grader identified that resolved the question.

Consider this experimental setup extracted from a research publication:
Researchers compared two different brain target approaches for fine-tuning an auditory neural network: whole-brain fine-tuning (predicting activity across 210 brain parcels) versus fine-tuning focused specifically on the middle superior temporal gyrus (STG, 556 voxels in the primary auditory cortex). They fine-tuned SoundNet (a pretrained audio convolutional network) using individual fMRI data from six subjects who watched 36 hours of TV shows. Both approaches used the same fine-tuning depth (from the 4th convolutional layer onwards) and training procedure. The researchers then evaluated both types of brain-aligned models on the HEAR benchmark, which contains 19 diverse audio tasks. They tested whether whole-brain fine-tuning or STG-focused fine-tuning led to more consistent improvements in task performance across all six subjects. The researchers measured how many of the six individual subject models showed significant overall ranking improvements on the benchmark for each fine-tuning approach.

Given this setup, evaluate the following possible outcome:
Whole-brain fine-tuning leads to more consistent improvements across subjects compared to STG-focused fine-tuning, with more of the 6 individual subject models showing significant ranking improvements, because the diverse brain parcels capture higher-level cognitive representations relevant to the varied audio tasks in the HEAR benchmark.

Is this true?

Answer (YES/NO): YES